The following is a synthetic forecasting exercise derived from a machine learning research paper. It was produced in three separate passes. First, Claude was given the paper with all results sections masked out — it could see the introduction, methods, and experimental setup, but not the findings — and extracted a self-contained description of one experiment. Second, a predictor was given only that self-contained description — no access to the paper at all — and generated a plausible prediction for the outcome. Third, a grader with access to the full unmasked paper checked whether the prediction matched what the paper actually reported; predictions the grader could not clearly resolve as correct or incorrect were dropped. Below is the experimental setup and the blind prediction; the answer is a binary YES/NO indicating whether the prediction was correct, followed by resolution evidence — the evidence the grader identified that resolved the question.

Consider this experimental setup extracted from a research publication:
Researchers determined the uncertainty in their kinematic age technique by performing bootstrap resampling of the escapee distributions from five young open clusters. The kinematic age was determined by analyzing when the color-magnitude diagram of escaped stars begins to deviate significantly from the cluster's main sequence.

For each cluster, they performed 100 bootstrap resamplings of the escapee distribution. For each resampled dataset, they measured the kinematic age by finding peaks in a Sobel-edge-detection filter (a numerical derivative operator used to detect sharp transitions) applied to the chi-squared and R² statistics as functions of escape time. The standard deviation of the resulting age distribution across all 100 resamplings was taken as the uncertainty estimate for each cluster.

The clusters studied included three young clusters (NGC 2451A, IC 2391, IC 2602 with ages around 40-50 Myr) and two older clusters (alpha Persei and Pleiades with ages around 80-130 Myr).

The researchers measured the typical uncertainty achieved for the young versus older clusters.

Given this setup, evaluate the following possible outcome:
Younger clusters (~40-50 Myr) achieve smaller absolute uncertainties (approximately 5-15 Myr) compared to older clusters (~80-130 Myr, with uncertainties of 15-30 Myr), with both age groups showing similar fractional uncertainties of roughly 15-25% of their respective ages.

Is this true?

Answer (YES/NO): NO